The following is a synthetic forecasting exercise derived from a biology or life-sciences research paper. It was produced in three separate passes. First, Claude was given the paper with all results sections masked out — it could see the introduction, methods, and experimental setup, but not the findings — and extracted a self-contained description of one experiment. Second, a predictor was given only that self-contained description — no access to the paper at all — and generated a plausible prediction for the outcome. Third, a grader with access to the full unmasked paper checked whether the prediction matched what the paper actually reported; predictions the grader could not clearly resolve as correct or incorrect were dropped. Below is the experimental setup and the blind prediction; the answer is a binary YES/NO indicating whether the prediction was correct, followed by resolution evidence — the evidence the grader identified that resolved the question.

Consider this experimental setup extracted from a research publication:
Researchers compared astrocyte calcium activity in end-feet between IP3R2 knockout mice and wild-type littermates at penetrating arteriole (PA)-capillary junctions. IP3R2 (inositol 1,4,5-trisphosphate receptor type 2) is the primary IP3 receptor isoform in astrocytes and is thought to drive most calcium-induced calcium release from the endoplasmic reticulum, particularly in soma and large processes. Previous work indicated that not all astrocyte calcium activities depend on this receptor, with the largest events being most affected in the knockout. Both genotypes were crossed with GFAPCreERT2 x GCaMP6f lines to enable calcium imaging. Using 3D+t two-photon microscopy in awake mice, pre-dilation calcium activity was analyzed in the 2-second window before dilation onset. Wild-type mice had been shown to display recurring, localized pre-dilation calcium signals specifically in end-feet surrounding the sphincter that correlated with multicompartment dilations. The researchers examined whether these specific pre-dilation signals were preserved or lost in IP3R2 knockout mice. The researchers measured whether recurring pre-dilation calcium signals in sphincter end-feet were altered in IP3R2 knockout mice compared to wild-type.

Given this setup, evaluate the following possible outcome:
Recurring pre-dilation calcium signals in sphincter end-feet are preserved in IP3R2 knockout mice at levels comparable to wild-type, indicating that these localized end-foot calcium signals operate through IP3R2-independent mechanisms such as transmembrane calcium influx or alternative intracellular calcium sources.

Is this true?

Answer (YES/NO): NO